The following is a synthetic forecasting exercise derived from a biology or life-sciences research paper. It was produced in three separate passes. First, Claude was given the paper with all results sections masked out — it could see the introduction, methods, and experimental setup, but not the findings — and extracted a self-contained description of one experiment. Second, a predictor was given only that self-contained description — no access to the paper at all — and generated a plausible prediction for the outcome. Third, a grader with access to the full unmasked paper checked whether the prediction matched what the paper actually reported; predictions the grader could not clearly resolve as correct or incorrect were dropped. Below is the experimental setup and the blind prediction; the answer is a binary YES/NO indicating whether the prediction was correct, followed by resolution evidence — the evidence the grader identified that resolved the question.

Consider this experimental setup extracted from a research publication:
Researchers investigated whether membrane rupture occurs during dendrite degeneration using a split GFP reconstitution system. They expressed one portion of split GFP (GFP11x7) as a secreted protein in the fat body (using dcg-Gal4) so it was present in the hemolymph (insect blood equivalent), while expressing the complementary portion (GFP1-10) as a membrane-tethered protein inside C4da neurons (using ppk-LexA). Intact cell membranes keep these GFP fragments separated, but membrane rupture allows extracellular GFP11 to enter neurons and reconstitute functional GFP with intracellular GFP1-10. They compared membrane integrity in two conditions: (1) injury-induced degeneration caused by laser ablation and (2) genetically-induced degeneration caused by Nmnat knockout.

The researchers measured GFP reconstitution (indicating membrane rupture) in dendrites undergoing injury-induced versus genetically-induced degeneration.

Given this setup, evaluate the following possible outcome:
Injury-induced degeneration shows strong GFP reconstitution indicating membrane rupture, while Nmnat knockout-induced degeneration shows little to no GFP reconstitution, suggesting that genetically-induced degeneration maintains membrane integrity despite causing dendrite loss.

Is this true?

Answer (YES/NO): YES